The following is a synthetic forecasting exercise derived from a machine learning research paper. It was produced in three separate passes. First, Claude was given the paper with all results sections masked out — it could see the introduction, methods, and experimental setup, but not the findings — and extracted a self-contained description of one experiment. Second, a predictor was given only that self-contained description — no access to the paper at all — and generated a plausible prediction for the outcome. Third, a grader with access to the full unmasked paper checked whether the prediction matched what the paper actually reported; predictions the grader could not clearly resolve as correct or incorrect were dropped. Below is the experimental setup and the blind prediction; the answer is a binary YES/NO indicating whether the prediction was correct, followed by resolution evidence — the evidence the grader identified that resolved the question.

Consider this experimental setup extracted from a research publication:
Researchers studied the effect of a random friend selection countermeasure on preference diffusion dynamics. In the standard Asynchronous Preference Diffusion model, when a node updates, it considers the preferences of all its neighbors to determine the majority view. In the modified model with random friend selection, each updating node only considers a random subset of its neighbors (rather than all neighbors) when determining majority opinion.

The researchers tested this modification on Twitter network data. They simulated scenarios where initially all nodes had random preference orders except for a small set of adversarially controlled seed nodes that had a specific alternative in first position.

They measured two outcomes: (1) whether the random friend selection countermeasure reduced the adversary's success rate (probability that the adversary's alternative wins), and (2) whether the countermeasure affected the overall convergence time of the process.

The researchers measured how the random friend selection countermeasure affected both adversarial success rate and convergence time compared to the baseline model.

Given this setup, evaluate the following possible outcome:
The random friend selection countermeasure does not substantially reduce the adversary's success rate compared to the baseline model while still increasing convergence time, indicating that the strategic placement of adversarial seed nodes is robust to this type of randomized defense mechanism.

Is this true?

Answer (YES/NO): NO